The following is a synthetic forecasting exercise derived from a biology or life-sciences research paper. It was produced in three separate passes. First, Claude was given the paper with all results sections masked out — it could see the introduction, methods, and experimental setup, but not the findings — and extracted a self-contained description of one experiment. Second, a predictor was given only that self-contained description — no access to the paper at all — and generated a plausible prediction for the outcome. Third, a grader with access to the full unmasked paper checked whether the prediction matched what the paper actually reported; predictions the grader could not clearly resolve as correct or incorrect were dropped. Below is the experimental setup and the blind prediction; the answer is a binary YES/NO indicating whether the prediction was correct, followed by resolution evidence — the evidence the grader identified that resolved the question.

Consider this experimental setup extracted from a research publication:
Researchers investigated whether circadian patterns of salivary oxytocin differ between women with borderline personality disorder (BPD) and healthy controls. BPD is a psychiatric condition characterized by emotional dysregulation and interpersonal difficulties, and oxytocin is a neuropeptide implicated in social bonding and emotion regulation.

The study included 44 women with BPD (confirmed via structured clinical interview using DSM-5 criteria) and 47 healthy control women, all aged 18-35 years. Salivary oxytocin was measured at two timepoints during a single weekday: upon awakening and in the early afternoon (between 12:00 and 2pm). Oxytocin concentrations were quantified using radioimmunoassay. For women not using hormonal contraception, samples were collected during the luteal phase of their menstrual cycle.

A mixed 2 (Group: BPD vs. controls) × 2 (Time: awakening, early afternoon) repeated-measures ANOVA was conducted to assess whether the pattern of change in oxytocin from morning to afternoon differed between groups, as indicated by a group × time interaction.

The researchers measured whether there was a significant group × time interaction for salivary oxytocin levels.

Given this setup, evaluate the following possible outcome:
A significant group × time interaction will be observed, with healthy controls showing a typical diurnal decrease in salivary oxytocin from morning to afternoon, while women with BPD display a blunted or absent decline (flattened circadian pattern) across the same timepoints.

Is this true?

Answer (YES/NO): NO